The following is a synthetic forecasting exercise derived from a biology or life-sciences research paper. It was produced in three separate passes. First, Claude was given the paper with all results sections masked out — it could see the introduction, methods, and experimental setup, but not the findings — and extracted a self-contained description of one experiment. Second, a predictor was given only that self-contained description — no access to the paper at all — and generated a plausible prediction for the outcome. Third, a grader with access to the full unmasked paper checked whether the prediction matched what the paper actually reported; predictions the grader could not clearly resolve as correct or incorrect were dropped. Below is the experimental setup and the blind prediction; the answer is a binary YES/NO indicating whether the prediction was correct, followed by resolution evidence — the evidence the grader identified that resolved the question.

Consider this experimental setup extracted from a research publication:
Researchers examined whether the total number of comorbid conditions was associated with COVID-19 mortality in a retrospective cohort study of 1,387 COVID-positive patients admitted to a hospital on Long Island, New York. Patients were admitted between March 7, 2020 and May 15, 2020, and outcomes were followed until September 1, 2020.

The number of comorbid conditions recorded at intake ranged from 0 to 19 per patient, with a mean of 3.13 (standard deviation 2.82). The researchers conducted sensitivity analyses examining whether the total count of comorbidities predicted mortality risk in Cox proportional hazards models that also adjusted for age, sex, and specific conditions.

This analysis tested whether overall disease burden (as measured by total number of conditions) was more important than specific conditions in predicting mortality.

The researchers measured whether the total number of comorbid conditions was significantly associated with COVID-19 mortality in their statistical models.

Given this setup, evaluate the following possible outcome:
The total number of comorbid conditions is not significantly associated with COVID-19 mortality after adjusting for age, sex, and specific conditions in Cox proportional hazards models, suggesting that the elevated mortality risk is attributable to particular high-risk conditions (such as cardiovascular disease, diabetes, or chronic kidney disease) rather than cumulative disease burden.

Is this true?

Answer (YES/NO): YES